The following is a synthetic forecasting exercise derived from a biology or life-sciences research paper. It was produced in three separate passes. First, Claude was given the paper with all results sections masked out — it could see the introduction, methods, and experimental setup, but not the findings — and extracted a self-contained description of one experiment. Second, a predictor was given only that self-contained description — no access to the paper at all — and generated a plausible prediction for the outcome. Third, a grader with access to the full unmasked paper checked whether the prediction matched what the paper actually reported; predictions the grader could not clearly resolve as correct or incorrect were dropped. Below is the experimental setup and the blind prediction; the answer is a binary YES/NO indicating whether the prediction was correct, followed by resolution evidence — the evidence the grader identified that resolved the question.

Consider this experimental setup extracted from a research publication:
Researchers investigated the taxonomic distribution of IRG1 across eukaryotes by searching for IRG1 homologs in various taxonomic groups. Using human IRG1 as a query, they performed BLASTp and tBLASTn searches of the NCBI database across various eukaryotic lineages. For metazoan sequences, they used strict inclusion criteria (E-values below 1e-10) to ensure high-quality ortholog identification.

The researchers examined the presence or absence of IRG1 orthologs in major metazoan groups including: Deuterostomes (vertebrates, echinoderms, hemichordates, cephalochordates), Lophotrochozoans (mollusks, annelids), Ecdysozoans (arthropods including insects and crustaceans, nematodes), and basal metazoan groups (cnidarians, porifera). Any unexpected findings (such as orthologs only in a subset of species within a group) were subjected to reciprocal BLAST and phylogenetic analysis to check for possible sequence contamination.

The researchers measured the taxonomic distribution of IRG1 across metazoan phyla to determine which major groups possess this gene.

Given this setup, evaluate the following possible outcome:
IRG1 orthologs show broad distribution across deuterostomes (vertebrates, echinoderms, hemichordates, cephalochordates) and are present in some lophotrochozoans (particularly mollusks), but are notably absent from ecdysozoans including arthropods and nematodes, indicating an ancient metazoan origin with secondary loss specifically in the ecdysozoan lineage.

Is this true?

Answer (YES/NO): NO